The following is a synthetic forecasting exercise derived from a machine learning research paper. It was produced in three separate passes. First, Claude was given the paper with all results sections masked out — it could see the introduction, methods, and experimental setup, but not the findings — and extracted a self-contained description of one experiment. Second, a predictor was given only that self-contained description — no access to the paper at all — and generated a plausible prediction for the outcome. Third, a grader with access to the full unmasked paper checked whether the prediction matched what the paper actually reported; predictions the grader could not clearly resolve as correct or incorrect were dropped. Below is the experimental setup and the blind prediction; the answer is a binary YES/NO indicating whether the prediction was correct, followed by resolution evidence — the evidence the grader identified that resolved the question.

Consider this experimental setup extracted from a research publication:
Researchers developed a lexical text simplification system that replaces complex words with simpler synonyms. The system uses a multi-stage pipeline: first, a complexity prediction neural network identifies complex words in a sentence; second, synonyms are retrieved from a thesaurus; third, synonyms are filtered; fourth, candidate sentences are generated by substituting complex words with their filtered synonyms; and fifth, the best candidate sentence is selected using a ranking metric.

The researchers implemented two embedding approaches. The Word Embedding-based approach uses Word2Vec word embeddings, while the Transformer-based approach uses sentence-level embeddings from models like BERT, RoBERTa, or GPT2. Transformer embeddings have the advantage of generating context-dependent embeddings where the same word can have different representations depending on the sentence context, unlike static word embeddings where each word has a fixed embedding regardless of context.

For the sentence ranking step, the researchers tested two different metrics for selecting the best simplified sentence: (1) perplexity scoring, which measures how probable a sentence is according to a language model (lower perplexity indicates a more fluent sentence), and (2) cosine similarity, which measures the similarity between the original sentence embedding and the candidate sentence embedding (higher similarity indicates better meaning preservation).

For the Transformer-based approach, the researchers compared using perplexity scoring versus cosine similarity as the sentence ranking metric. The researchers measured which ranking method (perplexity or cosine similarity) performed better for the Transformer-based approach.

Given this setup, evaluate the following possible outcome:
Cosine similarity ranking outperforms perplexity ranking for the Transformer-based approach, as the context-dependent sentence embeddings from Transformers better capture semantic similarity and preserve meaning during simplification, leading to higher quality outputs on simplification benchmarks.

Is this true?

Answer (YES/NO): YES